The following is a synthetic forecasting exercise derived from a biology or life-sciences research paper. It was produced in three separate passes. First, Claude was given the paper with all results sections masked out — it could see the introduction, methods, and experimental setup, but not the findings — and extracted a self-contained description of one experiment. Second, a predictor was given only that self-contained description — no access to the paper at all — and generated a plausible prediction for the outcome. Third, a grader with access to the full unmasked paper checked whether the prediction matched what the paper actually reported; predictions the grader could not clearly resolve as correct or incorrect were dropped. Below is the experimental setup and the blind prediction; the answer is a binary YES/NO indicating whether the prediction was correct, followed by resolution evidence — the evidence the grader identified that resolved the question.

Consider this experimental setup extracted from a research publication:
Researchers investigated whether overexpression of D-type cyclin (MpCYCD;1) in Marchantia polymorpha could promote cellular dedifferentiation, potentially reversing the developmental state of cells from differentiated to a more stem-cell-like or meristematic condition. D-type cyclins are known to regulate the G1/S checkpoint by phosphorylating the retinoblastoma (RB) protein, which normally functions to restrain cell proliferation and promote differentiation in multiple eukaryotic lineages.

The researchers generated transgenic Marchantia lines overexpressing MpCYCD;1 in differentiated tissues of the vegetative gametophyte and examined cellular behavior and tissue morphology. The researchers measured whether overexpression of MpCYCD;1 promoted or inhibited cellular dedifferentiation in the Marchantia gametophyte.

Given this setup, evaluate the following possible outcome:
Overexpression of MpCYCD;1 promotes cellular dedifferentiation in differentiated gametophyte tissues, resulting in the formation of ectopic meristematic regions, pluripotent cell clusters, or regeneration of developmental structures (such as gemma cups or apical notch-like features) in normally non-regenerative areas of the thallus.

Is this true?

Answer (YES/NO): NO